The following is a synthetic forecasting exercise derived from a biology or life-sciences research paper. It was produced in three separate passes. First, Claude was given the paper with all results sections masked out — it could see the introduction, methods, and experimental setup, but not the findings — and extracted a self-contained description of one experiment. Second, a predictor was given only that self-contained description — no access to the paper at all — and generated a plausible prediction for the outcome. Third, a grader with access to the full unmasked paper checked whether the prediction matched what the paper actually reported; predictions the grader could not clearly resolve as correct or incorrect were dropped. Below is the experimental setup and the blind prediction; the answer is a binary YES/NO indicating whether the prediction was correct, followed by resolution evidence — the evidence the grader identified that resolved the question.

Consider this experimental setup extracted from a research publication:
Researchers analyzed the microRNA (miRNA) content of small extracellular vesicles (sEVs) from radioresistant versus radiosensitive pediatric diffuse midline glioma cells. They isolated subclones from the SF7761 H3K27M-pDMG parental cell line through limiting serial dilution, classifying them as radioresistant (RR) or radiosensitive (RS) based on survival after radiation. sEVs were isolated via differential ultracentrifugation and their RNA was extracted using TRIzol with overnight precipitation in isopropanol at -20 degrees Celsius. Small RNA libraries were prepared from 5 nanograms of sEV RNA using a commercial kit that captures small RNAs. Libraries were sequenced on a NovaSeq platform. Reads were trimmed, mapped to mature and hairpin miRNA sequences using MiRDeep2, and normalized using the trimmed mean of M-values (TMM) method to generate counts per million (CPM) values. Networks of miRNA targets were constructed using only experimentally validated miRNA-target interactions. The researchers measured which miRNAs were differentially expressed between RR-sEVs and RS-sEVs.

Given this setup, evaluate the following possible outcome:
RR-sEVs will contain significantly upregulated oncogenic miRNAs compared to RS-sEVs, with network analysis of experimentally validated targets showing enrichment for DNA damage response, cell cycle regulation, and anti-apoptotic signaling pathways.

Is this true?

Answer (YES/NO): NO